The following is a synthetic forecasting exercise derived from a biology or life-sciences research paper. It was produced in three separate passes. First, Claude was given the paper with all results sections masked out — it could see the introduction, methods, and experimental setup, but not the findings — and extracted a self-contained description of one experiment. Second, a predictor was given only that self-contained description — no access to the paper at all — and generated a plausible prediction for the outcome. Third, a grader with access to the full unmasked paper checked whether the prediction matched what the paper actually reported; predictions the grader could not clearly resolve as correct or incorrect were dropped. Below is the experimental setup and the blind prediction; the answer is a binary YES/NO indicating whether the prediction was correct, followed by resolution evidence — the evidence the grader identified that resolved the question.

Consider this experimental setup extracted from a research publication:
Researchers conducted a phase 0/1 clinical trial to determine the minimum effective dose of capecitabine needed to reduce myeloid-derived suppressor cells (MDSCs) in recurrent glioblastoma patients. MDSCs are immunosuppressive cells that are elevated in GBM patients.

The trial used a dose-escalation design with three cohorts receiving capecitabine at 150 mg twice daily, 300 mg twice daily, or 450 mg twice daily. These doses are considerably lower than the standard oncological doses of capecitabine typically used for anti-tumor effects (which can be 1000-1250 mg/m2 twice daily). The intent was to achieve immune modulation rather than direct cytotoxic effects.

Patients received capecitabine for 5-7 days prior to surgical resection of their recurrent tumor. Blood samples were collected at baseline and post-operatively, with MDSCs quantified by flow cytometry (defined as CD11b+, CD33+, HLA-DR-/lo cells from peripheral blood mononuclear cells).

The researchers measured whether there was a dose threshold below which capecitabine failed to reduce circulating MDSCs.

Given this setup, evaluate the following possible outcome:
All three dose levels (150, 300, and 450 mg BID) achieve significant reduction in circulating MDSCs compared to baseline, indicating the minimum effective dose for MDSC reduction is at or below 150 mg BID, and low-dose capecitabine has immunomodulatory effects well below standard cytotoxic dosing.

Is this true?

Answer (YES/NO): NO